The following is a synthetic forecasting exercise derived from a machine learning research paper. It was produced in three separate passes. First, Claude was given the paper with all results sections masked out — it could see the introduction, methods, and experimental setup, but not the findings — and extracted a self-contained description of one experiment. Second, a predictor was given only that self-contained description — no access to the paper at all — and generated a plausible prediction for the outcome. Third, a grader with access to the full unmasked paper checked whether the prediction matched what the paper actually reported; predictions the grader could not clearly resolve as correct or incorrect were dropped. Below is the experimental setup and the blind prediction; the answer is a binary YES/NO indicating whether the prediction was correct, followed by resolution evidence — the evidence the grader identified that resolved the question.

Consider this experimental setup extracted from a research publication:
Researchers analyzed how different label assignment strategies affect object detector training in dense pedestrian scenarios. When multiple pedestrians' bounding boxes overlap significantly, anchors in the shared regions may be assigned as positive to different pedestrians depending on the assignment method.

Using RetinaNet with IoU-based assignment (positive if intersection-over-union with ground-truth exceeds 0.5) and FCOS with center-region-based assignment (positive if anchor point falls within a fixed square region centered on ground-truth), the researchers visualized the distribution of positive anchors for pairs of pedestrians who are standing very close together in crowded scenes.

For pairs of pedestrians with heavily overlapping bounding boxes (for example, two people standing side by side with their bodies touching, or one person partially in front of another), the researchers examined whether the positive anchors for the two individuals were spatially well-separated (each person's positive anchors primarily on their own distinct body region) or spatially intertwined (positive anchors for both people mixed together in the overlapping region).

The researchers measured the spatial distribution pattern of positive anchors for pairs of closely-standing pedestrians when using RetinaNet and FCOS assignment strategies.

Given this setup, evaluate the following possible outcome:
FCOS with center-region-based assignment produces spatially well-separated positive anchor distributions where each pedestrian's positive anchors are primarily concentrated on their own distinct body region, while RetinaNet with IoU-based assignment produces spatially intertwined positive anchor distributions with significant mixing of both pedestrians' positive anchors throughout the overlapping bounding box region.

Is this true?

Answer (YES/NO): NO